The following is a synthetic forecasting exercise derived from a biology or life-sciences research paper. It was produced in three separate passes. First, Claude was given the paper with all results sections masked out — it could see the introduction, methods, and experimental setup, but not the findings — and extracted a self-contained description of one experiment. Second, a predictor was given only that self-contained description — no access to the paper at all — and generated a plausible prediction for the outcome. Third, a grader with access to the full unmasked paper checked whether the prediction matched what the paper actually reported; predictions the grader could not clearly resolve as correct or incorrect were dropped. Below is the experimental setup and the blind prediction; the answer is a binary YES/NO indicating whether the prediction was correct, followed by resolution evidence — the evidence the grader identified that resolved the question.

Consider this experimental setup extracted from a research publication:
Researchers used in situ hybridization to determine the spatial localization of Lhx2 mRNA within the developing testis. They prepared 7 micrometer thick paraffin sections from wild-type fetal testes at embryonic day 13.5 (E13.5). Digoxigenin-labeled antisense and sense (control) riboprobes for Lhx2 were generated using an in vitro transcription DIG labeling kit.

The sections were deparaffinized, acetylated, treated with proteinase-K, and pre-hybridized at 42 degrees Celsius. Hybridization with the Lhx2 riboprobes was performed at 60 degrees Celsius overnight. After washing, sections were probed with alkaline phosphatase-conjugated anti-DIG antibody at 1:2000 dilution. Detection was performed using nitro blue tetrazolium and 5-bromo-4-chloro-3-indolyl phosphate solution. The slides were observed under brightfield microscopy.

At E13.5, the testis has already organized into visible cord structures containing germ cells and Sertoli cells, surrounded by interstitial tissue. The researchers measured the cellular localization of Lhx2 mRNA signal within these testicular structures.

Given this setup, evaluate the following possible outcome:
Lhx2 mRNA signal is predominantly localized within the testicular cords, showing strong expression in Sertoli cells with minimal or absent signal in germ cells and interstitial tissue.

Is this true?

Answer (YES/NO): NO